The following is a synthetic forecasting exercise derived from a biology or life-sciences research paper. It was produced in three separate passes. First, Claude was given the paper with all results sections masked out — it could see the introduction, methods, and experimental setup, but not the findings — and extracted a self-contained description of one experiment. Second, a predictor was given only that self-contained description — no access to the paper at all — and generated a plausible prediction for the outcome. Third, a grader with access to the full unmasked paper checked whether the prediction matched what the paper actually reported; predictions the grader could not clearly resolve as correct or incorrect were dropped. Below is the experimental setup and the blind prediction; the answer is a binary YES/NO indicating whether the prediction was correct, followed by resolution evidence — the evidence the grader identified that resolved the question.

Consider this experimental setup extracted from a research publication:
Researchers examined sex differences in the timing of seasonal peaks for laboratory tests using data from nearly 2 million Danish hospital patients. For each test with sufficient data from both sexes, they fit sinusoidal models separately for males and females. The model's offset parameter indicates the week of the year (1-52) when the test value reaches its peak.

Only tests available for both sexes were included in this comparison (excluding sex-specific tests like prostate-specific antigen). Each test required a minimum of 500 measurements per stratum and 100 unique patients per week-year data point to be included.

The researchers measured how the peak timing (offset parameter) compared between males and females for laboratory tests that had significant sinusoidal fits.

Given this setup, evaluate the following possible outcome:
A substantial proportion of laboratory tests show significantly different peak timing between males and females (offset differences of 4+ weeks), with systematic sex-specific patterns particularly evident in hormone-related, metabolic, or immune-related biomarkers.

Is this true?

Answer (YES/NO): NO